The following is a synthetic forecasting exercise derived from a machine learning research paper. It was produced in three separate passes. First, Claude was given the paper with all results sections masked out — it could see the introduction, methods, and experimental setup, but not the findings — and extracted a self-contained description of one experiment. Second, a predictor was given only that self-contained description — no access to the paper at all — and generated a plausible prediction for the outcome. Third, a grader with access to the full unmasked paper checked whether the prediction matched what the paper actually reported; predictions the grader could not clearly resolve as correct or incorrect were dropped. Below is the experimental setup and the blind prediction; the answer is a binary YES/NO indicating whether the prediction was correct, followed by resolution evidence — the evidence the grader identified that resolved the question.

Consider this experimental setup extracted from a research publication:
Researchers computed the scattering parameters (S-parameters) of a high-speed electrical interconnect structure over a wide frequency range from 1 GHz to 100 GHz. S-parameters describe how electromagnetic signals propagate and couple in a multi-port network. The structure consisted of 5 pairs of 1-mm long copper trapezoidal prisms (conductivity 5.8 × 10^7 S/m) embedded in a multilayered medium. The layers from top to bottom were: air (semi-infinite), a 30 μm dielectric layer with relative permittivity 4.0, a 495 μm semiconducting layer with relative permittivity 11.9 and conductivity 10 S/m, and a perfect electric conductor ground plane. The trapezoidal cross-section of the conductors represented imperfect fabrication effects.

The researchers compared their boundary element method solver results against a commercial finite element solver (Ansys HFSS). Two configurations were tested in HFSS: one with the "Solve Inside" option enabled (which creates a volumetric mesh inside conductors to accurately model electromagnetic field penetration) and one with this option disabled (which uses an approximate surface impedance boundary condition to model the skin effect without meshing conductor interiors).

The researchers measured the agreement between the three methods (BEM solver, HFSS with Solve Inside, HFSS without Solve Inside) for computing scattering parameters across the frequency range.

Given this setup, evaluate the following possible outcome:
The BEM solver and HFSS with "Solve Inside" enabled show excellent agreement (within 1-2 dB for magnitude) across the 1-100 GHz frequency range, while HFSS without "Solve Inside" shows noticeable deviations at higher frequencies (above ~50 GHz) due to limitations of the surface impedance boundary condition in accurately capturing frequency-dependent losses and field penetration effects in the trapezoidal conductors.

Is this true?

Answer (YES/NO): NO